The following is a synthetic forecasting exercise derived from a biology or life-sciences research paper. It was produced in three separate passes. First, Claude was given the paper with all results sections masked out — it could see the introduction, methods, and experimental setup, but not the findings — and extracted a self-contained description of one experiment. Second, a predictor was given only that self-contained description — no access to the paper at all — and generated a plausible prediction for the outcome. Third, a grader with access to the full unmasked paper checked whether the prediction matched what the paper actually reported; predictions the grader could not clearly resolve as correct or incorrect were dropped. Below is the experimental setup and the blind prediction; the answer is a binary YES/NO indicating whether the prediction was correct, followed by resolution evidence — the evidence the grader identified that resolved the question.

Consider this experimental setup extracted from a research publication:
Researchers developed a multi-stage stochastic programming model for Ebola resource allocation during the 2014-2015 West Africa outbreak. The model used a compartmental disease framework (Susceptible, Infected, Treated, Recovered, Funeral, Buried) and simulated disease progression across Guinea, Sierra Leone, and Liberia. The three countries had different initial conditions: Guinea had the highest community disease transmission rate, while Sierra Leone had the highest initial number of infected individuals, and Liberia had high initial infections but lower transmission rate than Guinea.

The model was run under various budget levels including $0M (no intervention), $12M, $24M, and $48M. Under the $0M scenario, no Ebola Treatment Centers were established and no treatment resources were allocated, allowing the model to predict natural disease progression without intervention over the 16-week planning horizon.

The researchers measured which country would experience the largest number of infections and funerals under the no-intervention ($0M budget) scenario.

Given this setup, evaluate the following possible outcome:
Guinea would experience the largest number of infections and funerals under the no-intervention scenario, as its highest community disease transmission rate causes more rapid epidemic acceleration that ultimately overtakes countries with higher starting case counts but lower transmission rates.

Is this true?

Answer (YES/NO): NO